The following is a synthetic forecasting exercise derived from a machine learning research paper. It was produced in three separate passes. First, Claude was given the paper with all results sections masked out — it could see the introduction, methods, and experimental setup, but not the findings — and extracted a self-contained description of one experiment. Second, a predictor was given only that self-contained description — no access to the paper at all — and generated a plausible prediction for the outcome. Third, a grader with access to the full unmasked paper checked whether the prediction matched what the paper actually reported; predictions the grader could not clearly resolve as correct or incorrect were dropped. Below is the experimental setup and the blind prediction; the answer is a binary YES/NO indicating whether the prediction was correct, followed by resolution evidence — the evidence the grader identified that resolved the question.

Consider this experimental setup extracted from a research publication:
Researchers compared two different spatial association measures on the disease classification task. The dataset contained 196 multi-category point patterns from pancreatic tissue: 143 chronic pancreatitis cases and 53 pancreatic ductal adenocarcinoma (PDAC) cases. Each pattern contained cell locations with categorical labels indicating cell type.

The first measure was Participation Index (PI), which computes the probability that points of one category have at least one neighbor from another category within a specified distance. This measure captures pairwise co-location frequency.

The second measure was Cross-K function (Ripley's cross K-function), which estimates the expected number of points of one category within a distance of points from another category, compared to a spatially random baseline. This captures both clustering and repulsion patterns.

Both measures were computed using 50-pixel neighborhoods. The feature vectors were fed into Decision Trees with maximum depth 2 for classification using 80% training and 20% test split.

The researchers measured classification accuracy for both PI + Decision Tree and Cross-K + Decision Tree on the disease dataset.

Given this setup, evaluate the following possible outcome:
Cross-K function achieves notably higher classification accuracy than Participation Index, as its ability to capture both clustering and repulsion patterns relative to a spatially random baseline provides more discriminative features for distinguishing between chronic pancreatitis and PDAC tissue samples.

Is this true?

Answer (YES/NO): YES